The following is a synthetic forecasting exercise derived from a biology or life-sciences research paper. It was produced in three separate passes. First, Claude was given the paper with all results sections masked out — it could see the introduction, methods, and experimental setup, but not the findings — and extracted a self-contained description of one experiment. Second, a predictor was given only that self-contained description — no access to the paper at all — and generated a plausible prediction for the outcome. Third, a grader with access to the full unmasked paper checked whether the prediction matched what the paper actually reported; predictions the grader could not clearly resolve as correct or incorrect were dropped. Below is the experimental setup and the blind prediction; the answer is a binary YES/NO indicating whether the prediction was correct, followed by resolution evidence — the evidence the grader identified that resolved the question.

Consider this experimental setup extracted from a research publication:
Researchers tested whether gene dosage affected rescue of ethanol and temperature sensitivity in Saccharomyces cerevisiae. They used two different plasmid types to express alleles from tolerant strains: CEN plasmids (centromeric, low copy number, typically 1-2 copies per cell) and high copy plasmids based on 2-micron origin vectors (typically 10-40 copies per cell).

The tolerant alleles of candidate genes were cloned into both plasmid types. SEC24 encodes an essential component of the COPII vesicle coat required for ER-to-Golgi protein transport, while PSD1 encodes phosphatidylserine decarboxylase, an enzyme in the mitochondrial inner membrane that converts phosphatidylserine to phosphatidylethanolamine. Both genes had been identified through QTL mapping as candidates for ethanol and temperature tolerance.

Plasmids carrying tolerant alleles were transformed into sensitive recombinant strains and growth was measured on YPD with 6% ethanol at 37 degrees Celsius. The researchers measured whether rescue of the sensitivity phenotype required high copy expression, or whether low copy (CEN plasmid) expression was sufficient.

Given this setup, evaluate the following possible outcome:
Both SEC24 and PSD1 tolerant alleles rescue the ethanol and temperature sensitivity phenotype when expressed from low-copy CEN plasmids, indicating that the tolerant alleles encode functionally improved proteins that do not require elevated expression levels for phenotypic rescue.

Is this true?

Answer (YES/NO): YES